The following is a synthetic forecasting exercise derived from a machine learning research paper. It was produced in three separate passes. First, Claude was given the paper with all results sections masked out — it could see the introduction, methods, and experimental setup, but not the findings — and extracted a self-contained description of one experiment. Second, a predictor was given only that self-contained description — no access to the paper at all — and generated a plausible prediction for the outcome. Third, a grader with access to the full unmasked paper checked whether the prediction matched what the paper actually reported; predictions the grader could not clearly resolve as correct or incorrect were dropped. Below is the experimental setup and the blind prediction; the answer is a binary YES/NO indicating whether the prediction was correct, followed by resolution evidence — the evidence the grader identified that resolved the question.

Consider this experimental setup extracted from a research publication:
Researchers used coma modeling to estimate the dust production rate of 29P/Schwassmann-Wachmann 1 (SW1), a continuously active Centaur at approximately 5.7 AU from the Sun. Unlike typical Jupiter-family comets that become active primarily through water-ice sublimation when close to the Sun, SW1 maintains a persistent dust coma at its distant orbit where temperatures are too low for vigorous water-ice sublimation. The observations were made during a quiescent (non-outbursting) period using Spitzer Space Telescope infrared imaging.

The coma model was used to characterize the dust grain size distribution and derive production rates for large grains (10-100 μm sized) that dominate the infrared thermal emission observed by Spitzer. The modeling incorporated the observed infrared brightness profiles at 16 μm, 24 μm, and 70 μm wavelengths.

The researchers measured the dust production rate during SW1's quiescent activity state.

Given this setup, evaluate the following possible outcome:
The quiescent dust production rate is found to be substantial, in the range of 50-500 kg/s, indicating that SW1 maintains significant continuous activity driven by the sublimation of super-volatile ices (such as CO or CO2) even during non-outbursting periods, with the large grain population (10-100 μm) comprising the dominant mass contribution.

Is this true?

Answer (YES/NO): YES